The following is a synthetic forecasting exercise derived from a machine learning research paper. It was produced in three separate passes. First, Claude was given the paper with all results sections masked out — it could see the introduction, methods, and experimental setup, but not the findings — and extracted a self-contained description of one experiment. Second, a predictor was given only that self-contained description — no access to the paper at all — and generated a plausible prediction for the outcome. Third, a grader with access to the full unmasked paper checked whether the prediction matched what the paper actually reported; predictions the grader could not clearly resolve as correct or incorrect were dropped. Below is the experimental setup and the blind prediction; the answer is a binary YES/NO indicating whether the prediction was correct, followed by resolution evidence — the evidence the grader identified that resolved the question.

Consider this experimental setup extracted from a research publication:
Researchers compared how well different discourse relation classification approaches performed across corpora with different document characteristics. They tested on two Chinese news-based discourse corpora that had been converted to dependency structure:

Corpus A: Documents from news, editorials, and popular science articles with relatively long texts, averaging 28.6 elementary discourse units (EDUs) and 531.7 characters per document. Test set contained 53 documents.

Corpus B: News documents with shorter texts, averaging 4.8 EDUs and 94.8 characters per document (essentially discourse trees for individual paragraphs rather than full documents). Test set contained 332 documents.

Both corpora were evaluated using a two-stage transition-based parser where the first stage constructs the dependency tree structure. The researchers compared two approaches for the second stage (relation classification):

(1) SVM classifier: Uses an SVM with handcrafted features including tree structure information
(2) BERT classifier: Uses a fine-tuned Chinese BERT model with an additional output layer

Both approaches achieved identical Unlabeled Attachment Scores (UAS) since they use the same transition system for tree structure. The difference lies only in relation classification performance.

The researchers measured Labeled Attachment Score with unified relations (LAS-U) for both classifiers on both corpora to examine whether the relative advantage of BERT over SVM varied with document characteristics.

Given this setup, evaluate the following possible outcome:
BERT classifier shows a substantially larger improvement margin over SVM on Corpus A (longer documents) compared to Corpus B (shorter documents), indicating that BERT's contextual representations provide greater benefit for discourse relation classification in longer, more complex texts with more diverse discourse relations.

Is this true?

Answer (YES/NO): NO